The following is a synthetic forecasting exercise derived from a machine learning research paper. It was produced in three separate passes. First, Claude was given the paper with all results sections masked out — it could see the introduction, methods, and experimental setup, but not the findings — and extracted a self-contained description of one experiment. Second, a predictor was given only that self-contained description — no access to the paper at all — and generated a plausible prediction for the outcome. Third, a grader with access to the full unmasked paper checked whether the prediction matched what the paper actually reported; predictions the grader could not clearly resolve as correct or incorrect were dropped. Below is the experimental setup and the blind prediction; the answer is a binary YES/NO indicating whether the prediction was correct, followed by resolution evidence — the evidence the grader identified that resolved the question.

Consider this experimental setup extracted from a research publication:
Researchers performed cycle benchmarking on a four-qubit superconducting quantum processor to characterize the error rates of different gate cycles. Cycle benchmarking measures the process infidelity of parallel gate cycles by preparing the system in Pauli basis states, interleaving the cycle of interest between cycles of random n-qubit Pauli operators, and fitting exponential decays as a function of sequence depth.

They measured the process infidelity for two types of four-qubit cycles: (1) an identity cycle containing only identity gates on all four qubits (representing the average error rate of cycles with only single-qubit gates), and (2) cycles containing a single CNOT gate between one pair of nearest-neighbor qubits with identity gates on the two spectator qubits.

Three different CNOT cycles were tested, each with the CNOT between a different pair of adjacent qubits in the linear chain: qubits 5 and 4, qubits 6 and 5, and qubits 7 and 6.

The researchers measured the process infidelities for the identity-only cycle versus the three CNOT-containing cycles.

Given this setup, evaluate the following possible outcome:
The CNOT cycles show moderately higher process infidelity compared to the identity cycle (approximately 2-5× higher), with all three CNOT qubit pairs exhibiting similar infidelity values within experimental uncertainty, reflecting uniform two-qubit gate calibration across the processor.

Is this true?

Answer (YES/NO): NO